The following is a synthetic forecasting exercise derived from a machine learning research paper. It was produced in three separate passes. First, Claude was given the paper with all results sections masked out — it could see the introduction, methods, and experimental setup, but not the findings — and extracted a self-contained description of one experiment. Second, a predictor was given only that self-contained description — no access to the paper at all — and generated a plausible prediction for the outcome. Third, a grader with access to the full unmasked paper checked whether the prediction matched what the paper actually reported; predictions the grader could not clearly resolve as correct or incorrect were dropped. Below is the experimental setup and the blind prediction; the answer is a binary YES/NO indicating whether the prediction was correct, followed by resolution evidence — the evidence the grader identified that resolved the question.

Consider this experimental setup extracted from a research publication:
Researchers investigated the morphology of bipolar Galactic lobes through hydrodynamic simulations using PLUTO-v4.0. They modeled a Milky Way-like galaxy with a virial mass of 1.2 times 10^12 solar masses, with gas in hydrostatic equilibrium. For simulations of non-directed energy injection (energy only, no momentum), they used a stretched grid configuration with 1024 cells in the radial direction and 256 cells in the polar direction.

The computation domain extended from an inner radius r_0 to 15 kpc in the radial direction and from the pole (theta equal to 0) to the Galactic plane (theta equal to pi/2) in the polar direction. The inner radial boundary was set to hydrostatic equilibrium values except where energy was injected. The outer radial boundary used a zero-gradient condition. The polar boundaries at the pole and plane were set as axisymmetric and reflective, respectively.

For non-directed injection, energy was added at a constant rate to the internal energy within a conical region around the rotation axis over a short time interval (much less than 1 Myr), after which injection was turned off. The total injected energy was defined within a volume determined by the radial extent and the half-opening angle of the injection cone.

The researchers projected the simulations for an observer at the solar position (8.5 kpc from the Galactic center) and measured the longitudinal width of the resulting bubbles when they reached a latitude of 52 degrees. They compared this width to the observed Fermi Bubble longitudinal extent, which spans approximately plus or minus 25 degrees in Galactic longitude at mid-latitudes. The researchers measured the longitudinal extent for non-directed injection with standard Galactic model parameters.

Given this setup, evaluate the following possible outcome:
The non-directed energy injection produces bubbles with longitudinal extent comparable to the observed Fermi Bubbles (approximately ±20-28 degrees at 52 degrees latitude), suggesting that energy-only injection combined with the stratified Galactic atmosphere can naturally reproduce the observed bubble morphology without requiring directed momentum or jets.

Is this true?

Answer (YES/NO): NO